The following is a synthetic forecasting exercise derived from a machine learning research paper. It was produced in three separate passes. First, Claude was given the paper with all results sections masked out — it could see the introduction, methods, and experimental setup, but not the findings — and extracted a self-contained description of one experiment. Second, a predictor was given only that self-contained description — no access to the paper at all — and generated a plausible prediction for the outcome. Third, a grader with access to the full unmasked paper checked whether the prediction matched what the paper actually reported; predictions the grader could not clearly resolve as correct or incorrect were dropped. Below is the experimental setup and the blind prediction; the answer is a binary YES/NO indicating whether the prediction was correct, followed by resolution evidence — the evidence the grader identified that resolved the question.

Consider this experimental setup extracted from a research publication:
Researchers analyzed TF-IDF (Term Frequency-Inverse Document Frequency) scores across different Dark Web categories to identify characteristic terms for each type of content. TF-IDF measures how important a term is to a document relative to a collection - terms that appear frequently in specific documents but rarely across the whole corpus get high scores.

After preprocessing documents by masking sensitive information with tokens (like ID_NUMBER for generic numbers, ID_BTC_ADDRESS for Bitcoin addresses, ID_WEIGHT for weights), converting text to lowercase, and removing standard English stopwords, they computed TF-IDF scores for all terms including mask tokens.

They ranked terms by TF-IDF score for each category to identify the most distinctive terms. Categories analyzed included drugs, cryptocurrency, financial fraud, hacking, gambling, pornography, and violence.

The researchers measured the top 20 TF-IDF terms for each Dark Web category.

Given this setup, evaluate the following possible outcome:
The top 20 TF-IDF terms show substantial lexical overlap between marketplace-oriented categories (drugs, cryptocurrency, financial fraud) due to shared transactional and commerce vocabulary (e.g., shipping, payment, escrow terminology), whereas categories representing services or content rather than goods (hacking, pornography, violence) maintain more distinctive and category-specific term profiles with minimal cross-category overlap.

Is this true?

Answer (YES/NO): NO